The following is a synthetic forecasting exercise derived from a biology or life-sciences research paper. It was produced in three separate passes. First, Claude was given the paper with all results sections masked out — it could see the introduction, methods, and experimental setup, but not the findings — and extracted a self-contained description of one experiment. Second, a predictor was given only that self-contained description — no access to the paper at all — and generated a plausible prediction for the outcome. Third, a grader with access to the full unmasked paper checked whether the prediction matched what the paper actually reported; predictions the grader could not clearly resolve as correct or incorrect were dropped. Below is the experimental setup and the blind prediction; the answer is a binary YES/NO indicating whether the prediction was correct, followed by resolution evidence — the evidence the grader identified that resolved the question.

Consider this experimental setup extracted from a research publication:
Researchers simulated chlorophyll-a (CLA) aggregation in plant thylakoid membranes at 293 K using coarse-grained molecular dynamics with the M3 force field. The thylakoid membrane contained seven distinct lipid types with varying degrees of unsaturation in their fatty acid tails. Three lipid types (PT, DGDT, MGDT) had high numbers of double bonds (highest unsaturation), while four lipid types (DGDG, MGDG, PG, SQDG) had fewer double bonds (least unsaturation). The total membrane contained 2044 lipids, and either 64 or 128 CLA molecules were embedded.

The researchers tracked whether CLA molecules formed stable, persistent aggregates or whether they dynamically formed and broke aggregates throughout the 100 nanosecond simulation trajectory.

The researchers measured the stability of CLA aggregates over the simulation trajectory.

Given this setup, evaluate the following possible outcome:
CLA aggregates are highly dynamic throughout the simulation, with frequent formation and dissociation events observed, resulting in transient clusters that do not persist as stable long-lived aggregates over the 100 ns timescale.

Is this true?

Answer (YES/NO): YES